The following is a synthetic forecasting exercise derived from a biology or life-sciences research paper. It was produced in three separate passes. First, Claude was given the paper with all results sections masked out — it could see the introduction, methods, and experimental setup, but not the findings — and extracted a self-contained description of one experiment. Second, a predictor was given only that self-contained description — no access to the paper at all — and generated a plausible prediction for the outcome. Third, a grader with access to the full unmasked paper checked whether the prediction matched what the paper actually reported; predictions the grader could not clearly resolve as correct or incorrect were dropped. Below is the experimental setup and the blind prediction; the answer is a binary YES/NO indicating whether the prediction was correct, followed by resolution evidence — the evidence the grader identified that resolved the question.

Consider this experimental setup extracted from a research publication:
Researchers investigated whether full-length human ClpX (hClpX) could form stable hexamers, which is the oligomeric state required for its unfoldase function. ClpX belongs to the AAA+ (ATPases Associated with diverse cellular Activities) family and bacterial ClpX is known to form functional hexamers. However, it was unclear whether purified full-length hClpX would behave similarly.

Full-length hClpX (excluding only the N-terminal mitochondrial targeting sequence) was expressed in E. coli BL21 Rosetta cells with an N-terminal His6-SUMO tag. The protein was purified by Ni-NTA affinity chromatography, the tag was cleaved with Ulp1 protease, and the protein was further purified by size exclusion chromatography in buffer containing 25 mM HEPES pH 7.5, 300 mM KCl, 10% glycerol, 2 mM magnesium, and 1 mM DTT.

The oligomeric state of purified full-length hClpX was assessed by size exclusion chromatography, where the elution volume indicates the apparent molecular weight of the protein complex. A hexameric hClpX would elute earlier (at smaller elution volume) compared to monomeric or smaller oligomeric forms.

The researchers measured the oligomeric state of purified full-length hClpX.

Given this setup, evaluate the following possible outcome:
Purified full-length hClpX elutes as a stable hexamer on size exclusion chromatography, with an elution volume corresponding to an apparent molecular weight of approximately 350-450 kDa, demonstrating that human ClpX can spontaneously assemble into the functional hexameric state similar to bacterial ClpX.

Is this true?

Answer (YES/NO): NO